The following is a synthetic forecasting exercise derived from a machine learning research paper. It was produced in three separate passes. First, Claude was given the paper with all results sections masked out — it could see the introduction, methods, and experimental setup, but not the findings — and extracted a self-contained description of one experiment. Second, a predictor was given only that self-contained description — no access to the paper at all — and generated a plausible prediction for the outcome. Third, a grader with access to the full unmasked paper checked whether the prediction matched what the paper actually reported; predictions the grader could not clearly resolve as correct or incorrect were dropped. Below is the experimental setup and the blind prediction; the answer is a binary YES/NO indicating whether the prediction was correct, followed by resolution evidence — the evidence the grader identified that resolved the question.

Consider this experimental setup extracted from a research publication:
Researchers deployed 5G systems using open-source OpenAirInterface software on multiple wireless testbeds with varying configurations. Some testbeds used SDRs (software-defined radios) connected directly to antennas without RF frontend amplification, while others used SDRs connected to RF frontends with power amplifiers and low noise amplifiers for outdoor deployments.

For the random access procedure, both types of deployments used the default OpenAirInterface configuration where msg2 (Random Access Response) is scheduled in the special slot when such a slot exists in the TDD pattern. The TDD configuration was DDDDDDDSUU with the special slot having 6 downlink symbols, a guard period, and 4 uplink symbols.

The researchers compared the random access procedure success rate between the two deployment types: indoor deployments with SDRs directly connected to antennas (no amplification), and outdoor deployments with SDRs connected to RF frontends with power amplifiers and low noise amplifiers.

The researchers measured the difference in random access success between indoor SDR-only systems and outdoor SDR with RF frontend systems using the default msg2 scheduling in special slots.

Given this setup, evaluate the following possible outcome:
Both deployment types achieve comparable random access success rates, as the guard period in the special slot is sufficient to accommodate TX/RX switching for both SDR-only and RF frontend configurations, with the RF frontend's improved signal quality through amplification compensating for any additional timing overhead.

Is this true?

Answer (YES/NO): NO